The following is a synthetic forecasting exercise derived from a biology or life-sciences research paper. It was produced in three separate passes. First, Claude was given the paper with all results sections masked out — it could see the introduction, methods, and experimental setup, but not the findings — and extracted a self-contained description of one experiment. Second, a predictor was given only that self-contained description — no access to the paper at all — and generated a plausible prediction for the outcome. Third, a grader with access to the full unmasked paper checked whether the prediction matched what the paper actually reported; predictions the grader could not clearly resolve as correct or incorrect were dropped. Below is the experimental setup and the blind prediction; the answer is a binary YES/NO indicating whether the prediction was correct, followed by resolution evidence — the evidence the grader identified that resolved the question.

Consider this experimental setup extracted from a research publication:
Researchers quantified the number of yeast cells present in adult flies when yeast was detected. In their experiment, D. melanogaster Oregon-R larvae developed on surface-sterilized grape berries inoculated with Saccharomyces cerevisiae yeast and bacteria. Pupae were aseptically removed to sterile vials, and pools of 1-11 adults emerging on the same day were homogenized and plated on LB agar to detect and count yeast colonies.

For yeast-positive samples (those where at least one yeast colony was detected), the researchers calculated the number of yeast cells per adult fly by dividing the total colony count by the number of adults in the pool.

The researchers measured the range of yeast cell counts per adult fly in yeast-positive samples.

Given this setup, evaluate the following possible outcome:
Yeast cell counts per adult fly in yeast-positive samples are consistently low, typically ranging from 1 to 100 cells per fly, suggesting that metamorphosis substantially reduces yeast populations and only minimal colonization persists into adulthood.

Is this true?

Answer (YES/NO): NO